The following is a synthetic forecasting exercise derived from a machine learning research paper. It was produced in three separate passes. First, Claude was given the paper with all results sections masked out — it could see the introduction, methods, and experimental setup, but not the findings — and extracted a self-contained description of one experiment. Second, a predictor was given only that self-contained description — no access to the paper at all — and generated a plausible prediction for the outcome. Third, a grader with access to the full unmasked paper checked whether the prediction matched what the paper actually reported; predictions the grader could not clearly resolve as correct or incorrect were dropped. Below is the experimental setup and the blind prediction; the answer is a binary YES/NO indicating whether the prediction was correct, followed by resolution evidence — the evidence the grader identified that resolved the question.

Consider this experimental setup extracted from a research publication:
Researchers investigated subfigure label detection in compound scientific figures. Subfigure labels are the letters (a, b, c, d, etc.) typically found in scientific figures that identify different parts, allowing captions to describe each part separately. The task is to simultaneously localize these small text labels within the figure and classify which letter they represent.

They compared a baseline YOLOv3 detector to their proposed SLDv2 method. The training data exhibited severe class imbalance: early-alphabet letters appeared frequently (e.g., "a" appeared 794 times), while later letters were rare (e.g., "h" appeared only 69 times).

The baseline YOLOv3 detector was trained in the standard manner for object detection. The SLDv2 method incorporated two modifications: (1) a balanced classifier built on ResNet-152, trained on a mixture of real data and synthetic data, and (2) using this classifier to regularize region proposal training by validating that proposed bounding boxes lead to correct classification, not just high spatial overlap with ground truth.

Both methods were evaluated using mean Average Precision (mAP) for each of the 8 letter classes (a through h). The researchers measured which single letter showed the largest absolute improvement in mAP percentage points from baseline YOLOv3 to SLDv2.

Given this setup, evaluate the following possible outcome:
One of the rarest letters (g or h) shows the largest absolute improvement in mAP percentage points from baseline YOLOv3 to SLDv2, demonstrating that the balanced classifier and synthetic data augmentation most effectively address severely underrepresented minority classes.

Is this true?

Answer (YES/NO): YES